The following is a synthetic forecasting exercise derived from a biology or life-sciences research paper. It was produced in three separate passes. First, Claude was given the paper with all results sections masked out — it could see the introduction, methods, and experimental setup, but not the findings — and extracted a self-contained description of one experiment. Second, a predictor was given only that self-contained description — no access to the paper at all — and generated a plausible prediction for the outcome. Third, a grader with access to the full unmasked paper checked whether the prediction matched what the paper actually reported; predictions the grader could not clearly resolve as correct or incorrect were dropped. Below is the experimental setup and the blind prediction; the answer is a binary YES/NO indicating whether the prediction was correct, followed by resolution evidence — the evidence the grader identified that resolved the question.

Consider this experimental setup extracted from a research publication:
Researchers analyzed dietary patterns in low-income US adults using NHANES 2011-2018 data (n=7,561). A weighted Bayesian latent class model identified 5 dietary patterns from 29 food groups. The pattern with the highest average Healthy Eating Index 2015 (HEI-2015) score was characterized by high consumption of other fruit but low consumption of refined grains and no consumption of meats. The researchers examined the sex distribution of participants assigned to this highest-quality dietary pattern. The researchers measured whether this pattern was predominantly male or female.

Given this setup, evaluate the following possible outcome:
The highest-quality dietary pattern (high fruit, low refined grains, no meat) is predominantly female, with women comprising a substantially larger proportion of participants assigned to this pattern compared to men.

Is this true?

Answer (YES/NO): NO